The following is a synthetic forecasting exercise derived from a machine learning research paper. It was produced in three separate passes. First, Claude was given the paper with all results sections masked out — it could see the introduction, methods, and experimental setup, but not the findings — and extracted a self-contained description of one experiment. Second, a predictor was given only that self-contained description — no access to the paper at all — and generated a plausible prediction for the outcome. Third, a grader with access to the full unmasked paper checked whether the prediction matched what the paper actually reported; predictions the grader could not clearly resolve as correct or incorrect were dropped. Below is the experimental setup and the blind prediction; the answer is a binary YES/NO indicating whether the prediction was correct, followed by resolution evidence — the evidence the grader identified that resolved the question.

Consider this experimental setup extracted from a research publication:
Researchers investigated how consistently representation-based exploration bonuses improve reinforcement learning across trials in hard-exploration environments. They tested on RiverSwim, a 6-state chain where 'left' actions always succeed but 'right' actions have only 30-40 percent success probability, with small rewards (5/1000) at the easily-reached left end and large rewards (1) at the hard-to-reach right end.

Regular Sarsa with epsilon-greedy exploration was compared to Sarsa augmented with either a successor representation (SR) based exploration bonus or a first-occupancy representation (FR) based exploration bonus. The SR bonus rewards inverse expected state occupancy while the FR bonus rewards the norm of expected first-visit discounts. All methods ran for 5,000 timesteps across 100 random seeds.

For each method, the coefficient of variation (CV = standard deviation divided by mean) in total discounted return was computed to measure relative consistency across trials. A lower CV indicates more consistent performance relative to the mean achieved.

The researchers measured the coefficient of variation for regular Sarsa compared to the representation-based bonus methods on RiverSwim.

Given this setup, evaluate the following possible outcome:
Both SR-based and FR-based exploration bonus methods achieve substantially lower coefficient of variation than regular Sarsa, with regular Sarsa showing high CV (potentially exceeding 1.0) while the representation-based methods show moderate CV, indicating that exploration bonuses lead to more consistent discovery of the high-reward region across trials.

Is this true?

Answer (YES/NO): NO